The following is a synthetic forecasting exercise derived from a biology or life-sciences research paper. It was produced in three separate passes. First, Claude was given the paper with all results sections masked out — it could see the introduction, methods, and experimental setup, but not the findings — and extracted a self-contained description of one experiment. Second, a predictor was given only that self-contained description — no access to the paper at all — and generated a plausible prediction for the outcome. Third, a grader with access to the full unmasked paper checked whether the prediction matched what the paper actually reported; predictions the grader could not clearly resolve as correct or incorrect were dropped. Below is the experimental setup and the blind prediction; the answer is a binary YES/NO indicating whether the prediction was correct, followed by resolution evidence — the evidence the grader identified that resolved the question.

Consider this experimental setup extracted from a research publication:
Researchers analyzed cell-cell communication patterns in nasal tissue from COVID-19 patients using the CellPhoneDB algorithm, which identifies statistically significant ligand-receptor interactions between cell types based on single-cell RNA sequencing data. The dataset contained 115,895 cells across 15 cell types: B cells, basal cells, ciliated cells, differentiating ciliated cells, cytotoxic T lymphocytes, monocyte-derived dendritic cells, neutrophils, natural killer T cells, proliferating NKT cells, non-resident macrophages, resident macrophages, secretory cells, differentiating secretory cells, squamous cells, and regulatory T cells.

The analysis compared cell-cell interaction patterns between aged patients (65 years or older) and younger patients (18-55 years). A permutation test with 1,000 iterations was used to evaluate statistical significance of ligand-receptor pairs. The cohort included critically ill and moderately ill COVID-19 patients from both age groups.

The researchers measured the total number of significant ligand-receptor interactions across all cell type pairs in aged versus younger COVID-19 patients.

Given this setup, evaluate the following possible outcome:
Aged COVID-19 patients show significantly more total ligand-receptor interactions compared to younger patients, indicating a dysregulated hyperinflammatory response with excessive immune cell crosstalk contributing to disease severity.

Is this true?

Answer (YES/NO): YES